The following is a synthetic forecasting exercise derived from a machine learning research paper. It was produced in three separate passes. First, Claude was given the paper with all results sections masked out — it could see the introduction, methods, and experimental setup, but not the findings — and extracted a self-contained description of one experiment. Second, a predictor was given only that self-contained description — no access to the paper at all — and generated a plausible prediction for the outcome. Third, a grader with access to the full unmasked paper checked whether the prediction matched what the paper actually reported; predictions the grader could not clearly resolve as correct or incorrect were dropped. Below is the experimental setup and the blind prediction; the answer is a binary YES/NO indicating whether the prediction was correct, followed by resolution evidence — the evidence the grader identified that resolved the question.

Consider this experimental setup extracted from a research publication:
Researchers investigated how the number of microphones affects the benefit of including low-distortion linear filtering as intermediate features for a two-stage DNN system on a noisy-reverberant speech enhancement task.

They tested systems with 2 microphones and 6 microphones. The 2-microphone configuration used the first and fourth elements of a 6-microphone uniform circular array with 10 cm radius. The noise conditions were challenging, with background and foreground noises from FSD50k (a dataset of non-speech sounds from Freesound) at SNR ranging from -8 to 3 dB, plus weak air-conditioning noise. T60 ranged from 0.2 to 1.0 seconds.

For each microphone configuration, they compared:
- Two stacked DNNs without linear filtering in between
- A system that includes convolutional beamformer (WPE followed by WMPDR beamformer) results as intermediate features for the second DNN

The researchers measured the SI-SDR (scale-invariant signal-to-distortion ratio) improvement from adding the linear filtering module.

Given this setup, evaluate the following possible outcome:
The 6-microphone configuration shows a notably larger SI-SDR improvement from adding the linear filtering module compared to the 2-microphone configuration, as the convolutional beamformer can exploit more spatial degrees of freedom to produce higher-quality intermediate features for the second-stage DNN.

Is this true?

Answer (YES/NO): YES